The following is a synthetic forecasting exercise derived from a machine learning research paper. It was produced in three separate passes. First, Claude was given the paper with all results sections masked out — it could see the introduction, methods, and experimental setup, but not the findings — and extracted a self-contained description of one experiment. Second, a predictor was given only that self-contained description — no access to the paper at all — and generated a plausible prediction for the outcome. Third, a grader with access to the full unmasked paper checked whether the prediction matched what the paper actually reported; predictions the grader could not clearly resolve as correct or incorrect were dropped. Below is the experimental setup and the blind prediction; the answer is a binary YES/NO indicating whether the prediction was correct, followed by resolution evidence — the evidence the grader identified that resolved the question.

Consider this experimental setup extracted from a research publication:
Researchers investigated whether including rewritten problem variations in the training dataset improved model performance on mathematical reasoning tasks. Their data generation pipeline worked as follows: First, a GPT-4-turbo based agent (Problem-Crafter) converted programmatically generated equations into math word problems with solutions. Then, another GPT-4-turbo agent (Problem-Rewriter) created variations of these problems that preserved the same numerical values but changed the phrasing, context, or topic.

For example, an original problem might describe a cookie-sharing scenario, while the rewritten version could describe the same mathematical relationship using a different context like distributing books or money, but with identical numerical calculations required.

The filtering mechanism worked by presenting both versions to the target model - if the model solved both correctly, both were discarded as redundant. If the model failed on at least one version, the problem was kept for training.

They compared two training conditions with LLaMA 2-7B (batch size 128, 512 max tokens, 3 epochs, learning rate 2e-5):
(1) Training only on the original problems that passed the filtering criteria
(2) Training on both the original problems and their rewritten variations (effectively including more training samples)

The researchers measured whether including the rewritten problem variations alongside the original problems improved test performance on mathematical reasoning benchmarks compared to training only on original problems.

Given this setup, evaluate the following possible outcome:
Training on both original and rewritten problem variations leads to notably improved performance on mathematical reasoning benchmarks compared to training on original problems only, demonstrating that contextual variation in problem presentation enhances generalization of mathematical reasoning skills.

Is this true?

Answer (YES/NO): NO